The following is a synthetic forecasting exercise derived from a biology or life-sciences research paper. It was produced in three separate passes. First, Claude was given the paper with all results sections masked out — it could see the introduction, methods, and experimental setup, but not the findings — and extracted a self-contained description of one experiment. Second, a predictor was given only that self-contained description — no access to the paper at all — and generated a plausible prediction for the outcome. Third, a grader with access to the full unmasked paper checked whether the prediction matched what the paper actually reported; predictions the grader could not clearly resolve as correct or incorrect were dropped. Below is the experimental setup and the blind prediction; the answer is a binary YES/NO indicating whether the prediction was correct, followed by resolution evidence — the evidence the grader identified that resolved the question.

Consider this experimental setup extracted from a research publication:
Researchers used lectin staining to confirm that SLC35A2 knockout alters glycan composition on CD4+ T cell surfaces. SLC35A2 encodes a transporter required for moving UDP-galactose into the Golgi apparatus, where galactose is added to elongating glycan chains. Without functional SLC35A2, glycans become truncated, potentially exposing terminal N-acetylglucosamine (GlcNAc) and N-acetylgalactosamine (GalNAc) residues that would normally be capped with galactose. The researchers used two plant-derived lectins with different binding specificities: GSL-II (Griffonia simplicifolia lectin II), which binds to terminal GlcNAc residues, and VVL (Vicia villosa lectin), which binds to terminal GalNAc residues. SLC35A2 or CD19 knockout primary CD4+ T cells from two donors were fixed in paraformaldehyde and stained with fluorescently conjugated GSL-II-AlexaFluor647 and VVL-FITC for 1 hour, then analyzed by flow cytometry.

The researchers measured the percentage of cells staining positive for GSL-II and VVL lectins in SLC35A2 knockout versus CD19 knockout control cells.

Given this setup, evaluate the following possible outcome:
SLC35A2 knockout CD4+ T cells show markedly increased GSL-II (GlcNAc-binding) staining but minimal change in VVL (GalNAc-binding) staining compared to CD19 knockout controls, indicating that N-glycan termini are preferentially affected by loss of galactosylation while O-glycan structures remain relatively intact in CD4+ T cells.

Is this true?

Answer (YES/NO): NO